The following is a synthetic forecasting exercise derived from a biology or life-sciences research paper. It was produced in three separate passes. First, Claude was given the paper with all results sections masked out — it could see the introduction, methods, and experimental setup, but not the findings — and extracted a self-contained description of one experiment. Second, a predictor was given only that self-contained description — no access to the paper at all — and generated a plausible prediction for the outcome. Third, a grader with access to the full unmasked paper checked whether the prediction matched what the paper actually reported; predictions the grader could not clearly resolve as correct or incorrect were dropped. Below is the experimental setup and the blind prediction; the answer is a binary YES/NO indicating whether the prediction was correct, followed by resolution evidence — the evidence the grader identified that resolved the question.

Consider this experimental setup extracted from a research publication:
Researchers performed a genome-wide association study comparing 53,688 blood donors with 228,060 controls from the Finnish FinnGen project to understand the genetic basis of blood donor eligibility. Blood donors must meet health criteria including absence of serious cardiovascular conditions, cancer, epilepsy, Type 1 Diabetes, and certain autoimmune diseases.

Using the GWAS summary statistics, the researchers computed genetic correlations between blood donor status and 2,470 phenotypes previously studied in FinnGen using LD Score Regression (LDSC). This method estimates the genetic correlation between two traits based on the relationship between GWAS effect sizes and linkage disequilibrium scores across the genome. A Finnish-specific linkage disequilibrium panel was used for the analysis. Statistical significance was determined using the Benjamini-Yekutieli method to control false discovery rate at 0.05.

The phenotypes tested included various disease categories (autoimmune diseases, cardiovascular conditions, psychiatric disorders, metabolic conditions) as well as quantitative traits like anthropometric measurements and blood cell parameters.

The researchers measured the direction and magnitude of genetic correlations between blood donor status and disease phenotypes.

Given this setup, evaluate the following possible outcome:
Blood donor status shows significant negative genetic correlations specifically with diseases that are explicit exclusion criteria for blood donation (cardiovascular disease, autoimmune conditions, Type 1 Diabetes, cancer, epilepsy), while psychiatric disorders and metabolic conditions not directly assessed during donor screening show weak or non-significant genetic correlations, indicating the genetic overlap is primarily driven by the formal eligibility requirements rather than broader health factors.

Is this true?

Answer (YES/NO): NO